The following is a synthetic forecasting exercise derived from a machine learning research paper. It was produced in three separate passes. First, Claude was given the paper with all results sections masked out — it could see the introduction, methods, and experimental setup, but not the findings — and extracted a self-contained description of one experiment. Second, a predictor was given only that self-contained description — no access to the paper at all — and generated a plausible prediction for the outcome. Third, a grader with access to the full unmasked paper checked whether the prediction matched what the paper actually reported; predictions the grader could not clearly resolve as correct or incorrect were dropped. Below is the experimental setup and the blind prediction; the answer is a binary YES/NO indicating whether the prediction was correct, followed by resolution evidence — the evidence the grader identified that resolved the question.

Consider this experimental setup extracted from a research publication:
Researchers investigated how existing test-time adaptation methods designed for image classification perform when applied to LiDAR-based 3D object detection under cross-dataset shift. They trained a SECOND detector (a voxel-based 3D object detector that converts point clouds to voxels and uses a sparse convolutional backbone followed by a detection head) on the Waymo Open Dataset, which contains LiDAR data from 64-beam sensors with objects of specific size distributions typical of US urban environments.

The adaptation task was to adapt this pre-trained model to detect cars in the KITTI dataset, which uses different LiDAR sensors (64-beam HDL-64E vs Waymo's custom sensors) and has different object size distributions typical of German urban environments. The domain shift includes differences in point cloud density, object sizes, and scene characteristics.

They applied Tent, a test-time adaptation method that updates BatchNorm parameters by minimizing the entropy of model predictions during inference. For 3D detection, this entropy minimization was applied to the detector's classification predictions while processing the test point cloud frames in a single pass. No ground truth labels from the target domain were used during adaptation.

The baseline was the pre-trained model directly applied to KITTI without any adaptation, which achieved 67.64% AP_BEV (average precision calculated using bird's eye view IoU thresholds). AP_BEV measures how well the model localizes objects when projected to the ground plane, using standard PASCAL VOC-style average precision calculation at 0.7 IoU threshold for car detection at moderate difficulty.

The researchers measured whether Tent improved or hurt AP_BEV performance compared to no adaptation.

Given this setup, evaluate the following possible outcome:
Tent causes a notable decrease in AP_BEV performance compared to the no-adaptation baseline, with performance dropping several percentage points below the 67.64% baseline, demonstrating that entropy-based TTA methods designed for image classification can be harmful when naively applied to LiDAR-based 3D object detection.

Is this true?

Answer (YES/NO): NO